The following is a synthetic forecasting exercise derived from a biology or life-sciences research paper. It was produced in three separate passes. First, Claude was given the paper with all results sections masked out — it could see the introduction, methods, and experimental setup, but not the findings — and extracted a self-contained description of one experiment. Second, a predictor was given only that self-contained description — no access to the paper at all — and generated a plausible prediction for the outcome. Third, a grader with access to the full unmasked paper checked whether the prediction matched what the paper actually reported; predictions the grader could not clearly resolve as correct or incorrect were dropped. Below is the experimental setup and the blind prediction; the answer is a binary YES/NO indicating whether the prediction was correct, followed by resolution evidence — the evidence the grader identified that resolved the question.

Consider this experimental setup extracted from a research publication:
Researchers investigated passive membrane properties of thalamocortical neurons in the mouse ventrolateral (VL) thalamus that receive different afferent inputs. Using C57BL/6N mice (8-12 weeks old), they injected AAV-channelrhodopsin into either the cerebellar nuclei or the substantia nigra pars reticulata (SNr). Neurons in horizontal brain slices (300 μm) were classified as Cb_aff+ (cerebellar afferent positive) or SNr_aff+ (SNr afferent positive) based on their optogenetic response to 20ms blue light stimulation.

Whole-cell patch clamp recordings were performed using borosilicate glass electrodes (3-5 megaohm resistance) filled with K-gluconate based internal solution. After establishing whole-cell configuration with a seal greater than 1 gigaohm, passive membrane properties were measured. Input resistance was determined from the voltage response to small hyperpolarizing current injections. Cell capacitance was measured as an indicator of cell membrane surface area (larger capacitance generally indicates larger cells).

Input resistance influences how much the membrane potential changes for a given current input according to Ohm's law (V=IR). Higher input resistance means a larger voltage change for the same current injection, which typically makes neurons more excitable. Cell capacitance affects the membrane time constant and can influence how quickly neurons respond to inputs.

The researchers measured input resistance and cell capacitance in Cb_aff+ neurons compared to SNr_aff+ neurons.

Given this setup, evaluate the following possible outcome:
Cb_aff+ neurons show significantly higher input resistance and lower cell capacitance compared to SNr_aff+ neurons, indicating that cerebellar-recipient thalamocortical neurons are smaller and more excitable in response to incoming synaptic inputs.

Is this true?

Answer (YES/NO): YES